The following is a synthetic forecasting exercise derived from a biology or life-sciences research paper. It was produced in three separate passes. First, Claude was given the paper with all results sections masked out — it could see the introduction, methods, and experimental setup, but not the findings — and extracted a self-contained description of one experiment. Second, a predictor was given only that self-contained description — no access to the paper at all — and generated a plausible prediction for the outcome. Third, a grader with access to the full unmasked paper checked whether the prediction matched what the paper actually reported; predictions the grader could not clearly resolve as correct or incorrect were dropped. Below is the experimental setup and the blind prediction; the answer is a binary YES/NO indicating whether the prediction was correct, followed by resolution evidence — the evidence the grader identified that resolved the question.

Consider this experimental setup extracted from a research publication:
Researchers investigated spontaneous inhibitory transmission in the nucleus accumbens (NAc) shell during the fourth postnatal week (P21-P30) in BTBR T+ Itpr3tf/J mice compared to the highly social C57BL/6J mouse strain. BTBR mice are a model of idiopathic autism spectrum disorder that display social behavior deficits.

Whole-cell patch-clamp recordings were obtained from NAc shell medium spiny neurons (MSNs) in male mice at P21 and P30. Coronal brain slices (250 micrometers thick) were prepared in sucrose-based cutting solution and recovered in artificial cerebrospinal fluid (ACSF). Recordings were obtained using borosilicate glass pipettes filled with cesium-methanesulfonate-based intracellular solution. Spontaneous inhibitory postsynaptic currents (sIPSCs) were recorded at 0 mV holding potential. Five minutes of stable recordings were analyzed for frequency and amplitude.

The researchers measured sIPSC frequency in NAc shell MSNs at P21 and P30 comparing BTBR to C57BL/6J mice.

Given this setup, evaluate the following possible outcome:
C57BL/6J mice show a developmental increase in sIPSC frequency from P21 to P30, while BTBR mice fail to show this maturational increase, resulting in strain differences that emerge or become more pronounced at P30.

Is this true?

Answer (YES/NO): NO